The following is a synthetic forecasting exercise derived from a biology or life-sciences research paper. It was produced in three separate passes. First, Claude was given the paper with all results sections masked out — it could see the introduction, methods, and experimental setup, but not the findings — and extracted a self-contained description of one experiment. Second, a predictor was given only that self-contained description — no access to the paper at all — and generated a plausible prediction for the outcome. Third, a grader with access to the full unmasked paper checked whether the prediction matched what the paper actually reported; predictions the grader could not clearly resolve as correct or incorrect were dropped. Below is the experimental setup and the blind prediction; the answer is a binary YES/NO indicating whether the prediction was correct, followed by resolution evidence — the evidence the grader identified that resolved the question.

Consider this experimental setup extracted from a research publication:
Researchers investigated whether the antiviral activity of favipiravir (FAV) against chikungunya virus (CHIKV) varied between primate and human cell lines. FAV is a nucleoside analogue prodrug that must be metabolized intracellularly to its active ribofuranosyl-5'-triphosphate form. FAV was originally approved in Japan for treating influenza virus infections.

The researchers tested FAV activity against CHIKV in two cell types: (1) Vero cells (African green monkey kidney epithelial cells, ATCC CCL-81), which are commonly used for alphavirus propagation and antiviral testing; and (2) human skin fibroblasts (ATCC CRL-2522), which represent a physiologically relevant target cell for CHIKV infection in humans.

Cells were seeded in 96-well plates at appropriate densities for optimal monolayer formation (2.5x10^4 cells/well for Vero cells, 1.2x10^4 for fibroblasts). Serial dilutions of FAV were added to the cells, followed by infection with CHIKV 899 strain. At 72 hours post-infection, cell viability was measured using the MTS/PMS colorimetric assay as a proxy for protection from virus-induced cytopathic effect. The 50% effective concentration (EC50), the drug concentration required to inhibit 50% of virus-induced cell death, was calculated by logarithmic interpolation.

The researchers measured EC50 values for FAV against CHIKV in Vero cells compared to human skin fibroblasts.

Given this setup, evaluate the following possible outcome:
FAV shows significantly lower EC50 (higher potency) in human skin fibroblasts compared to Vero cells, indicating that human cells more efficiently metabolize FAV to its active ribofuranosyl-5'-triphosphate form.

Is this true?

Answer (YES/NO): NO